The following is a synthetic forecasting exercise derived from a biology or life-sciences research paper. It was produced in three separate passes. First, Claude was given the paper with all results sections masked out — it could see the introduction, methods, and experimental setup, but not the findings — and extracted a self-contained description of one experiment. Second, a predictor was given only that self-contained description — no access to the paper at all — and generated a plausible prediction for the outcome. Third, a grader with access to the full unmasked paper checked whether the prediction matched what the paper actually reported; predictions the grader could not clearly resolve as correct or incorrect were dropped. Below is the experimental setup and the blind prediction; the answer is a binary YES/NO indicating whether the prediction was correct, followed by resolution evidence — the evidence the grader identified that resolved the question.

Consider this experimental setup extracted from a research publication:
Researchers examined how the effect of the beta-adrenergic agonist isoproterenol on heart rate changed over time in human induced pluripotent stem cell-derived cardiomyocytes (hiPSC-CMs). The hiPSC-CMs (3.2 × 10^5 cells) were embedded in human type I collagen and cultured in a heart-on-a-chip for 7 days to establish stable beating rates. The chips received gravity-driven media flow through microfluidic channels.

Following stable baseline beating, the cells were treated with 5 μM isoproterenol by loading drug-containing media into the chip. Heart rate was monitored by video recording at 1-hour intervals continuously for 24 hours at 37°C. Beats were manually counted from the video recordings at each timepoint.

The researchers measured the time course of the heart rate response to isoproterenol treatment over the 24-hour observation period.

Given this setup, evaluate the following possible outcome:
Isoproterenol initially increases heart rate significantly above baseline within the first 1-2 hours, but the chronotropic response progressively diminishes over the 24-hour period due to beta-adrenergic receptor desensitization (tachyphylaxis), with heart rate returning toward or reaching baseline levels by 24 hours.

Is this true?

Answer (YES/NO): YES